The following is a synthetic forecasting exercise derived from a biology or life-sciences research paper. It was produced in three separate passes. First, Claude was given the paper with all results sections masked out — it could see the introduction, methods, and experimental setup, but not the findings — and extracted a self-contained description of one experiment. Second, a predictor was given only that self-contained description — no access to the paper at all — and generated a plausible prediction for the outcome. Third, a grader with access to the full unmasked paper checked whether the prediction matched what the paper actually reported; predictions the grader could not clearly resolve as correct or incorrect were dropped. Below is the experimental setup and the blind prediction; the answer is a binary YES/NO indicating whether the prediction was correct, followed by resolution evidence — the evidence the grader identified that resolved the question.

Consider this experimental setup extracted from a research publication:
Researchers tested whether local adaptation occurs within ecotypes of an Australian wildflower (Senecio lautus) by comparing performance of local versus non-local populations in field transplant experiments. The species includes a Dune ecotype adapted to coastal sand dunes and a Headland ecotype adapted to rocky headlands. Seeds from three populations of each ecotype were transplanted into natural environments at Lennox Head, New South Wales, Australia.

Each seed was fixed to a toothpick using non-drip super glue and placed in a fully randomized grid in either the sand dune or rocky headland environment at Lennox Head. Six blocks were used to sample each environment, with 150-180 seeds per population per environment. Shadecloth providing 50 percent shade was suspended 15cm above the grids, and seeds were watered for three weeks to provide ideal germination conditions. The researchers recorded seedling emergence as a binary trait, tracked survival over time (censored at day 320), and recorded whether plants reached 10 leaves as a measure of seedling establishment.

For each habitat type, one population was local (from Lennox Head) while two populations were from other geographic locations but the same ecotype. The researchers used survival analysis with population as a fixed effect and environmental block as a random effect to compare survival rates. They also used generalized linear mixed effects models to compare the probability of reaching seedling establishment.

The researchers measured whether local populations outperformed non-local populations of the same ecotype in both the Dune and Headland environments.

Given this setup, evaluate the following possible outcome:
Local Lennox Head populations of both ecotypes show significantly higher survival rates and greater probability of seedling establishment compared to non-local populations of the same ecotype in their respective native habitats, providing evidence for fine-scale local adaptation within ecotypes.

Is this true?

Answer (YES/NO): NO